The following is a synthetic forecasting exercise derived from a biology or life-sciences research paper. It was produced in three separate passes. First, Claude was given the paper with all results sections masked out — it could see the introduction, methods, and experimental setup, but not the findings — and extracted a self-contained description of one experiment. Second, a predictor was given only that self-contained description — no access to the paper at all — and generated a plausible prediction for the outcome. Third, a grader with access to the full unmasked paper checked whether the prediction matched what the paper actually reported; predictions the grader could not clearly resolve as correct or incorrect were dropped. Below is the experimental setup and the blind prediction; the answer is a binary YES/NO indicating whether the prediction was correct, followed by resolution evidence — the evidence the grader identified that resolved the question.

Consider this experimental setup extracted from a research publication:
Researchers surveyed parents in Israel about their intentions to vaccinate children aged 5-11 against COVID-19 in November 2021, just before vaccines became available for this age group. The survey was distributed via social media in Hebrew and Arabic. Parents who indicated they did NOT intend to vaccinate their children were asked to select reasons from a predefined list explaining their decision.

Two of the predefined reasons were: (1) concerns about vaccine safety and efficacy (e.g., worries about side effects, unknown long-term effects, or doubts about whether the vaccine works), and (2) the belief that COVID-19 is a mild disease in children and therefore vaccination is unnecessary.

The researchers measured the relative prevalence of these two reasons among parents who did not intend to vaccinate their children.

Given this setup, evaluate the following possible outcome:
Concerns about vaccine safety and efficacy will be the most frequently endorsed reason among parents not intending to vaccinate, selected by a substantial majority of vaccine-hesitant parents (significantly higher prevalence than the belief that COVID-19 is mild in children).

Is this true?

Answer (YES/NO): NO